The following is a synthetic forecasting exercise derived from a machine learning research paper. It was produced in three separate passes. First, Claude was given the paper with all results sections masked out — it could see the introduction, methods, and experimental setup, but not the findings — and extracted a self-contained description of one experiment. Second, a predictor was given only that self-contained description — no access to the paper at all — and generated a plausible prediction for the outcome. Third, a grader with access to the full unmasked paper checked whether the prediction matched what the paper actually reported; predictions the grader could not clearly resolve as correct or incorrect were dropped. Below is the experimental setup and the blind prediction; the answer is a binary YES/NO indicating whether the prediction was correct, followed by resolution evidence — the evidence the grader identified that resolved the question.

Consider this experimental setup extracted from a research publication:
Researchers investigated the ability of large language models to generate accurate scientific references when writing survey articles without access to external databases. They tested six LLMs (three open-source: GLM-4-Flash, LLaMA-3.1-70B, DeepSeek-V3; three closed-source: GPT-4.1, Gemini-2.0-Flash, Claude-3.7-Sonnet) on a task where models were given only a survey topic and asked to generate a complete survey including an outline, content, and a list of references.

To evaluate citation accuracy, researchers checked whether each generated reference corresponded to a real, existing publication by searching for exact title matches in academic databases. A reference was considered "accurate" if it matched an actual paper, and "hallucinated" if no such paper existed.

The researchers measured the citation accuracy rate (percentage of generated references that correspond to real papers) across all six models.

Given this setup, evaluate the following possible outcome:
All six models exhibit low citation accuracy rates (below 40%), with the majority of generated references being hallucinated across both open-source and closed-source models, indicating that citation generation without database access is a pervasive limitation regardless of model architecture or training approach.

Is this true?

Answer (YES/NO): YES